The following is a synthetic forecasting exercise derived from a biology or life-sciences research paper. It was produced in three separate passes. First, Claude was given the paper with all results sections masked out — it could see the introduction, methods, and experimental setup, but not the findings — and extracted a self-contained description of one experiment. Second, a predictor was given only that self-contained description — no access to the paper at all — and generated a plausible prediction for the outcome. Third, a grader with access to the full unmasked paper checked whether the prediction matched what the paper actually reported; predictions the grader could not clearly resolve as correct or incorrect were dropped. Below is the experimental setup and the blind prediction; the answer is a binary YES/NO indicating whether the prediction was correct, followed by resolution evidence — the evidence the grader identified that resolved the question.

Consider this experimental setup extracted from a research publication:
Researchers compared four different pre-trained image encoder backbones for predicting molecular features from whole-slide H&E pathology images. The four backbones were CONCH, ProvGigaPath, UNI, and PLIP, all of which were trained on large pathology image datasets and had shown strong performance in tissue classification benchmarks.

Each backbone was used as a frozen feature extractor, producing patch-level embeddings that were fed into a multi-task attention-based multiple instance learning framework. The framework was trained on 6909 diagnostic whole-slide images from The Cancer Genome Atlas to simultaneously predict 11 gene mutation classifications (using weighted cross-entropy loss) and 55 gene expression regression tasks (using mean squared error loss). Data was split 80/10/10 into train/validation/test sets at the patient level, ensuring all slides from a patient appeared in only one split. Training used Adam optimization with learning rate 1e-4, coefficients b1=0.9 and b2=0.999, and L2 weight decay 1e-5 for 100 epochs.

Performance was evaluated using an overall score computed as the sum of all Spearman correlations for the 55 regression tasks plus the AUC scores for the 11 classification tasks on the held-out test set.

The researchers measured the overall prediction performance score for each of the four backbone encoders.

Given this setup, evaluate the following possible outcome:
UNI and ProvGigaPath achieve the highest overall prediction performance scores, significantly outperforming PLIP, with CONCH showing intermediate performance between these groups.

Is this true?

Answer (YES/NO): NO